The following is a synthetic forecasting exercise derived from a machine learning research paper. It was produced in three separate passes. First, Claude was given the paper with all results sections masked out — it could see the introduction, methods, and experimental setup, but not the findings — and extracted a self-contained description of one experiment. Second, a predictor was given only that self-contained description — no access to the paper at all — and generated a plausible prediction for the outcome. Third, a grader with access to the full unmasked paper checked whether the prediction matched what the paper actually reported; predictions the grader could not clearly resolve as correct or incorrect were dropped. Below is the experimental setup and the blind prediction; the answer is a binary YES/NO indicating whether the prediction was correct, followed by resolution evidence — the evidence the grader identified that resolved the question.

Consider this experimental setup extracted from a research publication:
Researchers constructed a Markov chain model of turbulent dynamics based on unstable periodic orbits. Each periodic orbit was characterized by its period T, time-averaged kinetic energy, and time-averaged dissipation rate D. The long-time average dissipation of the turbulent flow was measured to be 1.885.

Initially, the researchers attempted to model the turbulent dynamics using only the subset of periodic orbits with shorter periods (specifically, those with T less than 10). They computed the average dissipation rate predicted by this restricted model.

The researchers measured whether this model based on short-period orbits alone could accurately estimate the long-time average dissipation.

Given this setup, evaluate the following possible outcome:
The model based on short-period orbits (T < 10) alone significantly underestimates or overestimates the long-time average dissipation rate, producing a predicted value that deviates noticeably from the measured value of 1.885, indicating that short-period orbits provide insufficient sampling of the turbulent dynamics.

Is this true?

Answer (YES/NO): YES